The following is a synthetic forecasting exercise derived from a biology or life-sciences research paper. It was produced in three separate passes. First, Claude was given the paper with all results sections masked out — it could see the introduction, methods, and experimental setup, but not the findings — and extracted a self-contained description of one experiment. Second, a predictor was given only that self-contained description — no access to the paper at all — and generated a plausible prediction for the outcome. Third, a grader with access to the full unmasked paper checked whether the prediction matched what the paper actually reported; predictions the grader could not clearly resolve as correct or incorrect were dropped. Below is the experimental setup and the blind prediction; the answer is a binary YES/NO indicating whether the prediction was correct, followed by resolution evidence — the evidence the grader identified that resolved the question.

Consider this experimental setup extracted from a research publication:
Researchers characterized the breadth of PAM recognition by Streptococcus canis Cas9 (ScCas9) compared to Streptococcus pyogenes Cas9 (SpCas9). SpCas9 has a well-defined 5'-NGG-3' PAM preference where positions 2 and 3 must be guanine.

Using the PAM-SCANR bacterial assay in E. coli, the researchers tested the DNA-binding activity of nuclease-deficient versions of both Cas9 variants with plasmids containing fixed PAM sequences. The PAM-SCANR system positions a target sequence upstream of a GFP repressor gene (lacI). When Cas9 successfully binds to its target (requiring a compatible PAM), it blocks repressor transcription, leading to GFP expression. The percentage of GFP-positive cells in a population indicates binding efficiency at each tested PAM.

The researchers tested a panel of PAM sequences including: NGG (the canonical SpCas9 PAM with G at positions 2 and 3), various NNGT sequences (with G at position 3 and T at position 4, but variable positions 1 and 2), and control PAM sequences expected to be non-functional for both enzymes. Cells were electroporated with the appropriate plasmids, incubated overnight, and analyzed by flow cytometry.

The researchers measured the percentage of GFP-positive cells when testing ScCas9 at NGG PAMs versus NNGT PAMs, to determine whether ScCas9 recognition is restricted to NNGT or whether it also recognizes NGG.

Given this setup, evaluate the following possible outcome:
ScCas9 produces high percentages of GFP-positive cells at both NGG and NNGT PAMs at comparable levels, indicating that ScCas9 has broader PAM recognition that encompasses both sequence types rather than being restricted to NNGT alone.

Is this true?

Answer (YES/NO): NO